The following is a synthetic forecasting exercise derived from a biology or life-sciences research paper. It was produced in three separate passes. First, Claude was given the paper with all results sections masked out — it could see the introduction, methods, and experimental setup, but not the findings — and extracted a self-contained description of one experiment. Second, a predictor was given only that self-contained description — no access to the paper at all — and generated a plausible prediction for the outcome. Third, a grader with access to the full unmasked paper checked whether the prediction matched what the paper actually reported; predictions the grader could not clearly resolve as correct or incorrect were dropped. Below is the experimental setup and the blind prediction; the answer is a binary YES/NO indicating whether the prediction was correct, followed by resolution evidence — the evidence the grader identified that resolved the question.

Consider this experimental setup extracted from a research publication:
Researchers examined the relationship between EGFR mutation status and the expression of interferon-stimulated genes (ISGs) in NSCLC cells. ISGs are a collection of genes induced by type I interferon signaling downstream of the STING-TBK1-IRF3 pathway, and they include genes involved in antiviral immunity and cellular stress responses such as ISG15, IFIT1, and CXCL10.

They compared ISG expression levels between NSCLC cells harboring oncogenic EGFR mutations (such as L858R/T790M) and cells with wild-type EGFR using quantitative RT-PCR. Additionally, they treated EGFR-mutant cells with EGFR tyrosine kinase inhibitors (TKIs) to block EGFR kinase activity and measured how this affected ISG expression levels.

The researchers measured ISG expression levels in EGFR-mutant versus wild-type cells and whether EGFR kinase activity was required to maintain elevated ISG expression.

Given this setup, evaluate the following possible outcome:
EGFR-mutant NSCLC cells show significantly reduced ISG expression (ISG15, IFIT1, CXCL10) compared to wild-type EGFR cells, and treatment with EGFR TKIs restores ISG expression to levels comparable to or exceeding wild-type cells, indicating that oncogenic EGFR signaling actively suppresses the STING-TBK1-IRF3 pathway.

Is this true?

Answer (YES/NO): NO